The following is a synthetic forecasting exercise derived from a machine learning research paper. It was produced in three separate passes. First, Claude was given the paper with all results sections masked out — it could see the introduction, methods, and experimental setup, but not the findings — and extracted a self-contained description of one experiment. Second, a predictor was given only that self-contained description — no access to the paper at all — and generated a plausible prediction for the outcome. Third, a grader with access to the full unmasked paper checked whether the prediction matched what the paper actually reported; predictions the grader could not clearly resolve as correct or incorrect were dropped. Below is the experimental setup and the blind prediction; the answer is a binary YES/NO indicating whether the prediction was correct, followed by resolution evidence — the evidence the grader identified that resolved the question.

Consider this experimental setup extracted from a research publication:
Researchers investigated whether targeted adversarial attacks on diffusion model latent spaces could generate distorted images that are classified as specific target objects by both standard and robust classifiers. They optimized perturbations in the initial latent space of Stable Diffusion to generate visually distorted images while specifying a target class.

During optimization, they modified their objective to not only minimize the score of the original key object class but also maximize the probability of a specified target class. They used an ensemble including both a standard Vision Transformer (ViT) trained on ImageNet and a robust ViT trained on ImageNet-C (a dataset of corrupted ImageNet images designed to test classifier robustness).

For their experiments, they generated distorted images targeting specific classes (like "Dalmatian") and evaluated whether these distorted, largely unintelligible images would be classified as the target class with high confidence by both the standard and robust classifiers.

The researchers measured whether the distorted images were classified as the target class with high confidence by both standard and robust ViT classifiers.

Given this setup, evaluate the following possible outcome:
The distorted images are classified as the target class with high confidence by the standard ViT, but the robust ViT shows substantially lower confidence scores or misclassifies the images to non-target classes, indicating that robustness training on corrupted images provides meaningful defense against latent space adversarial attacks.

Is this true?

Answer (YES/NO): NO